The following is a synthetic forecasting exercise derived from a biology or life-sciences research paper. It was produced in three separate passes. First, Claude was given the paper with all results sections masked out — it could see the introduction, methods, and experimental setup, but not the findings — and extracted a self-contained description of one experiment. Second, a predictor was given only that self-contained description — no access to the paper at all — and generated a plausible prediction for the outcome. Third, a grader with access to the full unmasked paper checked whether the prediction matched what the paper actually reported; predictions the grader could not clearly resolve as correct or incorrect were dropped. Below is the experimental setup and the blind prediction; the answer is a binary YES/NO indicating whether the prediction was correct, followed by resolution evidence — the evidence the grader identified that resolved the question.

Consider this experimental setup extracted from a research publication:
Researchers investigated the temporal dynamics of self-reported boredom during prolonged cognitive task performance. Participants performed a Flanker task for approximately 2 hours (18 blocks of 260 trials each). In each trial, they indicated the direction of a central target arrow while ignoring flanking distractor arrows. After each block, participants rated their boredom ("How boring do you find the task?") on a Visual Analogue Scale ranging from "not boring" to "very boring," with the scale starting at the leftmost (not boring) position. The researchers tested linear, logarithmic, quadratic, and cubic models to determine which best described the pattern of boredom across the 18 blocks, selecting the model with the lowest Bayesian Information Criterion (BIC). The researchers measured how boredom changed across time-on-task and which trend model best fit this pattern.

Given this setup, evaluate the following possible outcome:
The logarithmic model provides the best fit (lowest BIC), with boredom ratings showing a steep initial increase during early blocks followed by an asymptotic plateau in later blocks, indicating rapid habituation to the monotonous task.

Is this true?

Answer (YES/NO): NO